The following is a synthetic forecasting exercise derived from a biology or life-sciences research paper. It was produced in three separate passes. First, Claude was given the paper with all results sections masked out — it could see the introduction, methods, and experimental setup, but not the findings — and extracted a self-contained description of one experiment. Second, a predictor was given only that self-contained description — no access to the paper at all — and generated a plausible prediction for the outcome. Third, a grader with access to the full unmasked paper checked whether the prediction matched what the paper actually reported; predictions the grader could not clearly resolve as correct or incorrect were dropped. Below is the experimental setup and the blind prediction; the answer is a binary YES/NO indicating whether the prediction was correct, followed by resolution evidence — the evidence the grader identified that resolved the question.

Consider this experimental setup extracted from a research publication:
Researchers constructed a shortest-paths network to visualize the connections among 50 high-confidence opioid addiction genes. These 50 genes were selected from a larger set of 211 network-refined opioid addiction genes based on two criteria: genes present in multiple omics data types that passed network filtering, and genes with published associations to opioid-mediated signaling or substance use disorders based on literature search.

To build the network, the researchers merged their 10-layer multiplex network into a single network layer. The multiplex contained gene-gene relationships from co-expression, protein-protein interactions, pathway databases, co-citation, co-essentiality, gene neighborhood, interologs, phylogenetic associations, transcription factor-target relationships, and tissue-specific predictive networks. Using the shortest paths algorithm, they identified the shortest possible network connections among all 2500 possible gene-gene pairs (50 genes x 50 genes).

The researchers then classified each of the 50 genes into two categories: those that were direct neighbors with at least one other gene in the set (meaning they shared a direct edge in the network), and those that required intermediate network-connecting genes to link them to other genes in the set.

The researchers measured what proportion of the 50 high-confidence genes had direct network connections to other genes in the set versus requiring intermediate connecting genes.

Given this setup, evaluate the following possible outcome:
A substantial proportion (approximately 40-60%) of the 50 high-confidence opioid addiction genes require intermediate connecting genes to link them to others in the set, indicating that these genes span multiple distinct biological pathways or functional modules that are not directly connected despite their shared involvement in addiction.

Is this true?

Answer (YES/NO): NO